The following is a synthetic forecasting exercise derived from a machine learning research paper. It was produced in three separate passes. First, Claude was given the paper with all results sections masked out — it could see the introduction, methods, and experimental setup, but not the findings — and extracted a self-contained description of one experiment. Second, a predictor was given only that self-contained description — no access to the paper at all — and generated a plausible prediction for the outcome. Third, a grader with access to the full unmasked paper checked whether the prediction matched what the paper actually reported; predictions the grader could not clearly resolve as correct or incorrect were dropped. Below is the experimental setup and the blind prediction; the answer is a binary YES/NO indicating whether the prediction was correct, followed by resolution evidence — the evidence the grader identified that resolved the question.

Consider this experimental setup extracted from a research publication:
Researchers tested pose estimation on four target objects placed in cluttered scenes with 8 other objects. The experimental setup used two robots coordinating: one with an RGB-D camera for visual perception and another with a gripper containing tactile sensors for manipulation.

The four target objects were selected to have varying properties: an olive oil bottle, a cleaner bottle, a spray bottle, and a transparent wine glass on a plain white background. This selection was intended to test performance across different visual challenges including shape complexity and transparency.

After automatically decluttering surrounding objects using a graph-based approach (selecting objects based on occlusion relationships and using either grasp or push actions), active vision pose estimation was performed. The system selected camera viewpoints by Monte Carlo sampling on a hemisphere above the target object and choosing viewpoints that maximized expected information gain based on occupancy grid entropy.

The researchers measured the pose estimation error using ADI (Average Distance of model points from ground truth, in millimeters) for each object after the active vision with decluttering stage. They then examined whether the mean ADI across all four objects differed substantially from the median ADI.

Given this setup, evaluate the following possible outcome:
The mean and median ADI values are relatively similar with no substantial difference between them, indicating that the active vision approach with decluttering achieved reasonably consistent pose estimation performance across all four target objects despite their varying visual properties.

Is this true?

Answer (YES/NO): NO